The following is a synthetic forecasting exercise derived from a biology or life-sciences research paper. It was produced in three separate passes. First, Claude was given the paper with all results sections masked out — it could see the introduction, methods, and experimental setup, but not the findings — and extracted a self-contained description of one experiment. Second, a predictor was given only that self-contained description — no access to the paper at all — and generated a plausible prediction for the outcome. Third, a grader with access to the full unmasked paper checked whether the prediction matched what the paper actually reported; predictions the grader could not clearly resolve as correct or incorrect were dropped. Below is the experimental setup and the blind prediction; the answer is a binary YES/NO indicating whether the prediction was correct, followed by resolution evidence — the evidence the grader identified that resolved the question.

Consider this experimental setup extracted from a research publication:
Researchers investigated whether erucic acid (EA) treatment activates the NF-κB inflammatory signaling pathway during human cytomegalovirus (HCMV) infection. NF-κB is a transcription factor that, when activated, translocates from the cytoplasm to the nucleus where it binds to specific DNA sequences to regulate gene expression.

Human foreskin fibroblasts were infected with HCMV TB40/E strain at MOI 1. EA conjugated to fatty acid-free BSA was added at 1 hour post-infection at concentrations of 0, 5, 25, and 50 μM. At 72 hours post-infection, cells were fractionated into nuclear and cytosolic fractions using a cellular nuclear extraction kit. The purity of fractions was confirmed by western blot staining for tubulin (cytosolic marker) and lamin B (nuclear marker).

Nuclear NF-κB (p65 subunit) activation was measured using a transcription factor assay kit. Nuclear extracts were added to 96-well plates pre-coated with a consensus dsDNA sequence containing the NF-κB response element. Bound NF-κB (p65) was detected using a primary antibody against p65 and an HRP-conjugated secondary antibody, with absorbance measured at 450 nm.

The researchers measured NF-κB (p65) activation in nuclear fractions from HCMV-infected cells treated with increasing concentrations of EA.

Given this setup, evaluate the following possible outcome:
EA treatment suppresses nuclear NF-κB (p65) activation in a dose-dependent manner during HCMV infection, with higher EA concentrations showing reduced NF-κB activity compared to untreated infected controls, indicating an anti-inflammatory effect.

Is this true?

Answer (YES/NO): NO